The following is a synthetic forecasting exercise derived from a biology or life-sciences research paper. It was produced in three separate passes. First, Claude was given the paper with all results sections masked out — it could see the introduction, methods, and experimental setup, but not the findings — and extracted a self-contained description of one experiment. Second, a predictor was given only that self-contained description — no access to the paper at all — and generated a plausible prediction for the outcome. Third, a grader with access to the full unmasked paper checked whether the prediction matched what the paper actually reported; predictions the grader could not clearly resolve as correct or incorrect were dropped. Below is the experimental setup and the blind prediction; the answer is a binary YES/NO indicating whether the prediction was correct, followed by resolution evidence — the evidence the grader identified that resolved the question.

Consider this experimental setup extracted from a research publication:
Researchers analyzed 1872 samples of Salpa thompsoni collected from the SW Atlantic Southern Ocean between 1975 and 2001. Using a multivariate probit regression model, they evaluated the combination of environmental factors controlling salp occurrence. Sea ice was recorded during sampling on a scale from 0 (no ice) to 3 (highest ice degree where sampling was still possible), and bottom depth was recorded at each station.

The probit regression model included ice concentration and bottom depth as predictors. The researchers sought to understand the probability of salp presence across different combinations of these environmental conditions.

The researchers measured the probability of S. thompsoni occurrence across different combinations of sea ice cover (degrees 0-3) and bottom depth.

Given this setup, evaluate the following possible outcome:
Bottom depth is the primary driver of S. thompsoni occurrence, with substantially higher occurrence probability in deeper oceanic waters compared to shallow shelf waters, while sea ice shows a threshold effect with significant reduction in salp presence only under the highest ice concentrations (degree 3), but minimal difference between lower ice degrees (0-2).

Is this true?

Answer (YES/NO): NO